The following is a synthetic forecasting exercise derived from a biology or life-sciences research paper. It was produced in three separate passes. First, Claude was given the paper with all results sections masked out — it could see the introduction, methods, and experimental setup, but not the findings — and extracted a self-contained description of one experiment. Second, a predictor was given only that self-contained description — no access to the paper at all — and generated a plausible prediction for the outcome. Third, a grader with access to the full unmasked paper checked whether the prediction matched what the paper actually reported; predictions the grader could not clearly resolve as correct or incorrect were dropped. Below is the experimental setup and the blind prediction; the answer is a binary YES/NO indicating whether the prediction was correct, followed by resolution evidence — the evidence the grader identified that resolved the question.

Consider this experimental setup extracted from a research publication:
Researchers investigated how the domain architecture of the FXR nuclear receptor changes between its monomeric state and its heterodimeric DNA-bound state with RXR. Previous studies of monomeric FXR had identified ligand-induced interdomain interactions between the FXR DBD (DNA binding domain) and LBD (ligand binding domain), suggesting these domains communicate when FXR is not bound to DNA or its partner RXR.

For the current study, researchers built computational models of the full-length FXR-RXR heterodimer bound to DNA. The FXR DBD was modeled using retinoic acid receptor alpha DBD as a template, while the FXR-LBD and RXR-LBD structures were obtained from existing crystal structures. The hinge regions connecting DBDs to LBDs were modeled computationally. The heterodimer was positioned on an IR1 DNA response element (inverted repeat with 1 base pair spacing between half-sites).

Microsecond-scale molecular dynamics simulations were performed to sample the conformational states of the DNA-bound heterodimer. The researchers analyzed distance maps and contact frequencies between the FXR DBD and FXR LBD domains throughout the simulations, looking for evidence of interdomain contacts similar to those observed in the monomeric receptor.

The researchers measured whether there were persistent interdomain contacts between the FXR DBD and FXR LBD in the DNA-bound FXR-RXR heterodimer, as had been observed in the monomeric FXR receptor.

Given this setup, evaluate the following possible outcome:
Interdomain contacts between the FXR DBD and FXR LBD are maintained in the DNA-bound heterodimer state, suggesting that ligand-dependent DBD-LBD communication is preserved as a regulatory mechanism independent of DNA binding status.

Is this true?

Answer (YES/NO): NO